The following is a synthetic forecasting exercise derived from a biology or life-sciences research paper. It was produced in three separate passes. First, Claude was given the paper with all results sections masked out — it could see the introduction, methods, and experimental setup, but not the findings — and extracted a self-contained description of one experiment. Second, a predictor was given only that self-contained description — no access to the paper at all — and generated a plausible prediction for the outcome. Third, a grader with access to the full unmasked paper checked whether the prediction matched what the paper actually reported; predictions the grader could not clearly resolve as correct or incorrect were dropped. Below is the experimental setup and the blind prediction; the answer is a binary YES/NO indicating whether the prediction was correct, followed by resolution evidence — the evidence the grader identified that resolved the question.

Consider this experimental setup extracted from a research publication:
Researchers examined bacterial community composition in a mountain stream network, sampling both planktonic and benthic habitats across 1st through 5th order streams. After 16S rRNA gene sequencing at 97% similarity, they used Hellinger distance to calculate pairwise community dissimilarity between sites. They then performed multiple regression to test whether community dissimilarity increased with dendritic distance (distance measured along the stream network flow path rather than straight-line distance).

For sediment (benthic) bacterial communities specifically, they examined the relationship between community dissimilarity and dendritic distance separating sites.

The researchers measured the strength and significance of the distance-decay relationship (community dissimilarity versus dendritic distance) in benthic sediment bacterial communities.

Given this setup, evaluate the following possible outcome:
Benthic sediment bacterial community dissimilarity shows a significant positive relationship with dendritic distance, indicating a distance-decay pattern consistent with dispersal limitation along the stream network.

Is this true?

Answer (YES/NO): NO